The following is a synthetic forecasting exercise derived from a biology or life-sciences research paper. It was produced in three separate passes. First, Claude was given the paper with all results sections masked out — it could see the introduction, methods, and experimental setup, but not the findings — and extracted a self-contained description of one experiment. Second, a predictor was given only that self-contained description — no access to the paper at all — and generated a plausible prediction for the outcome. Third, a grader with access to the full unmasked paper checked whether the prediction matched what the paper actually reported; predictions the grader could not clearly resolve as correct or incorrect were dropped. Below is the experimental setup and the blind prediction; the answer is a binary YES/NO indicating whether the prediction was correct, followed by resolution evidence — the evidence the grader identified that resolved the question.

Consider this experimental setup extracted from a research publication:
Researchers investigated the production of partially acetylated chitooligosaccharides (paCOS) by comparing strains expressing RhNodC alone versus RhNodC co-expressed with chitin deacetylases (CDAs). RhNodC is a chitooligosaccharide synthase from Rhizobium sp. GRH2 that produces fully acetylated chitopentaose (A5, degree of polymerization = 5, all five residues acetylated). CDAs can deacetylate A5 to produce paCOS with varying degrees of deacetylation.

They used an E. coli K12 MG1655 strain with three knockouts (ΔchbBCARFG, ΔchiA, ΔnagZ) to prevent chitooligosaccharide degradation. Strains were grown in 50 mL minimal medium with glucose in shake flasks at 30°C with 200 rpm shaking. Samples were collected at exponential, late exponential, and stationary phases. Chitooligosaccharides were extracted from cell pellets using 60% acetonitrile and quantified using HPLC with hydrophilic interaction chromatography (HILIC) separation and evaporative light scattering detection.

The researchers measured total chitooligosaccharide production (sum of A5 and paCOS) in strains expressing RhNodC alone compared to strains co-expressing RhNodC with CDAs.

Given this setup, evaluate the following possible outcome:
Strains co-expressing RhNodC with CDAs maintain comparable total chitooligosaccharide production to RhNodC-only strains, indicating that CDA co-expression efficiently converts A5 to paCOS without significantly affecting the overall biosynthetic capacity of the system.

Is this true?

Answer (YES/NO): NO